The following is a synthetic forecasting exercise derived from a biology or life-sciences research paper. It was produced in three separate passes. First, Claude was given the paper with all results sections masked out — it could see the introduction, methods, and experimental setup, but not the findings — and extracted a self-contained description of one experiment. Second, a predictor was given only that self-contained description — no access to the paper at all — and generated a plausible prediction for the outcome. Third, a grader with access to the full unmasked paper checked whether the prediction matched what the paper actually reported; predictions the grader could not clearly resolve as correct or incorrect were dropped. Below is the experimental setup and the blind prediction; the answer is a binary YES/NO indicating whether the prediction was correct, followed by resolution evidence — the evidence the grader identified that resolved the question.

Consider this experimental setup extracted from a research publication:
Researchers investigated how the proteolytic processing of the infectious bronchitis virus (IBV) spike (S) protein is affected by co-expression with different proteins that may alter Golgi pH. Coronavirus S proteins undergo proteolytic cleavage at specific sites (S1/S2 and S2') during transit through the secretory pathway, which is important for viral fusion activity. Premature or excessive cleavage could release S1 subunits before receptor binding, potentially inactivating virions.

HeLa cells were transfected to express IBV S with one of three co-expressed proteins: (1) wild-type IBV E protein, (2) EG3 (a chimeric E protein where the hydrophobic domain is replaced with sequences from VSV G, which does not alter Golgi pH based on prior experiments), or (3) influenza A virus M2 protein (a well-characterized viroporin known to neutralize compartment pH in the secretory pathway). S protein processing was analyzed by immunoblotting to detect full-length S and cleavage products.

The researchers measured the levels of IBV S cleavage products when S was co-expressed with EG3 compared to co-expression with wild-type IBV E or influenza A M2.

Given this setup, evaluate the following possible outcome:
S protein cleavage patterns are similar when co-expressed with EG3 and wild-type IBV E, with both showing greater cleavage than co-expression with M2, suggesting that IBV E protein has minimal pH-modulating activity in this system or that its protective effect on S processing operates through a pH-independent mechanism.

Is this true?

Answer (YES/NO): NO